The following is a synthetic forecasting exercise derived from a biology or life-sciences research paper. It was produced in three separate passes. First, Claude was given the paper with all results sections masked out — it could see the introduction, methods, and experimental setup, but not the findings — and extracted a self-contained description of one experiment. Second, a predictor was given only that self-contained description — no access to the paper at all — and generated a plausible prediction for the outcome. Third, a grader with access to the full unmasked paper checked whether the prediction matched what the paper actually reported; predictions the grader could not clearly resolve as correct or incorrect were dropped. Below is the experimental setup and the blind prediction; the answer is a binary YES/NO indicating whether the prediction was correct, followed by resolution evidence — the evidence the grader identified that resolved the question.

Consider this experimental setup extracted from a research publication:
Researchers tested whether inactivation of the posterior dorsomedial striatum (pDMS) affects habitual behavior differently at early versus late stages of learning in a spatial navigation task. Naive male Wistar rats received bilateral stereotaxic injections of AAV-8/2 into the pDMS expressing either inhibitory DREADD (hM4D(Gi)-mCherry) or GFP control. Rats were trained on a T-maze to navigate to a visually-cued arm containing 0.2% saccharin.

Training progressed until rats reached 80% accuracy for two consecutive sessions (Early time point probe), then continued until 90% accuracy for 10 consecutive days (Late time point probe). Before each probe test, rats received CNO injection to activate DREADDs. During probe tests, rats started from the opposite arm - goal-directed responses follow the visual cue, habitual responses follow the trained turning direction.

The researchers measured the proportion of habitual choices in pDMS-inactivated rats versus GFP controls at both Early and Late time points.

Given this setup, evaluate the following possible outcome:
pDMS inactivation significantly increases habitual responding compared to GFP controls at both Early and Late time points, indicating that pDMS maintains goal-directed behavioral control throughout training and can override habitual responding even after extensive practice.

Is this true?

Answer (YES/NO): NO